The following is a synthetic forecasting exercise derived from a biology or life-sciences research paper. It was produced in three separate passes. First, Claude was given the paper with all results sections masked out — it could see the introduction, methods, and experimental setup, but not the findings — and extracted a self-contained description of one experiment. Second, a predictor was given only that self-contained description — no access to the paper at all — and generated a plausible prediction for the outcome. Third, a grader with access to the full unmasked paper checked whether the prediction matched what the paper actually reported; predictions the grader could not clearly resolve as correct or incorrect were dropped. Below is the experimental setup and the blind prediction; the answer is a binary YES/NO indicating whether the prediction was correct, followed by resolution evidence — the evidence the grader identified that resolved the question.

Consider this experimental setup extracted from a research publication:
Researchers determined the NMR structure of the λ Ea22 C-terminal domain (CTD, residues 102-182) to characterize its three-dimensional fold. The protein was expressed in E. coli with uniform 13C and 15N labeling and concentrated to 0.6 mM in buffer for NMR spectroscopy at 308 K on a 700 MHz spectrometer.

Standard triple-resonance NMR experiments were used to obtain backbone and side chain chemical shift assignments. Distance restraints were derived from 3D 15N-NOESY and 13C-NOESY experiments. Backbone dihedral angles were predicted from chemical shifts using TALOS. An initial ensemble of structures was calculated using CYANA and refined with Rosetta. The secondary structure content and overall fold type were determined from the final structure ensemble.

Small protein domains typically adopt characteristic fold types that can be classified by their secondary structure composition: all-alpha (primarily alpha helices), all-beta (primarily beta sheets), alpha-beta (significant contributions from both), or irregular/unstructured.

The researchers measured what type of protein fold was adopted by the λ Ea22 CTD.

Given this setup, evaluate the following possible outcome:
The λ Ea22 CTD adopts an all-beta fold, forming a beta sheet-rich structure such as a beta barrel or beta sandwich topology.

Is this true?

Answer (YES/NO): NO